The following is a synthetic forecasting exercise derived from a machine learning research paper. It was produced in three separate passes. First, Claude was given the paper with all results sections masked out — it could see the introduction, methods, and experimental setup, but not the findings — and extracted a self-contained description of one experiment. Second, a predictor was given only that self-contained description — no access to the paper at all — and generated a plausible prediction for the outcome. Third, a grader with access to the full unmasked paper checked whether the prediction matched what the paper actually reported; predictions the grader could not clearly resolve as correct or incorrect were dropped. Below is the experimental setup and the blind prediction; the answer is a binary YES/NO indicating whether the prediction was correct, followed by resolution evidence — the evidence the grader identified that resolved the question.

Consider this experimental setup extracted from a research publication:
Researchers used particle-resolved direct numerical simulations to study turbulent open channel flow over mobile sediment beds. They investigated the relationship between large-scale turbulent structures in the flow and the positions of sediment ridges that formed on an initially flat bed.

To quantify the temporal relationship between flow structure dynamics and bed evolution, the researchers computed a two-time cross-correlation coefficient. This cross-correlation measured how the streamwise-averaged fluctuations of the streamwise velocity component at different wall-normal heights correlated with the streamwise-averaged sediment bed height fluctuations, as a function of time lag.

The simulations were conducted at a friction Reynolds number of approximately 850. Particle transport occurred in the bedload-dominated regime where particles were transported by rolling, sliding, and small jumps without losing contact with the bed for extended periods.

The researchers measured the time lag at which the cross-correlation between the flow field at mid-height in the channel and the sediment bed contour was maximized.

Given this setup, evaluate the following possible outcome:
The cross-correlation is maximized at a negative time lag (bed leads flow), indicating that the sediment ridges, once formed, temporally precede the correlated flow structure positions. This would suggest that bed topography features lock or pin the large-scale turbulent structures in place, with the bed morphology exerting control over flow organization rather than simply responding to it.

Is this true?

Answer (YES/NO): NO